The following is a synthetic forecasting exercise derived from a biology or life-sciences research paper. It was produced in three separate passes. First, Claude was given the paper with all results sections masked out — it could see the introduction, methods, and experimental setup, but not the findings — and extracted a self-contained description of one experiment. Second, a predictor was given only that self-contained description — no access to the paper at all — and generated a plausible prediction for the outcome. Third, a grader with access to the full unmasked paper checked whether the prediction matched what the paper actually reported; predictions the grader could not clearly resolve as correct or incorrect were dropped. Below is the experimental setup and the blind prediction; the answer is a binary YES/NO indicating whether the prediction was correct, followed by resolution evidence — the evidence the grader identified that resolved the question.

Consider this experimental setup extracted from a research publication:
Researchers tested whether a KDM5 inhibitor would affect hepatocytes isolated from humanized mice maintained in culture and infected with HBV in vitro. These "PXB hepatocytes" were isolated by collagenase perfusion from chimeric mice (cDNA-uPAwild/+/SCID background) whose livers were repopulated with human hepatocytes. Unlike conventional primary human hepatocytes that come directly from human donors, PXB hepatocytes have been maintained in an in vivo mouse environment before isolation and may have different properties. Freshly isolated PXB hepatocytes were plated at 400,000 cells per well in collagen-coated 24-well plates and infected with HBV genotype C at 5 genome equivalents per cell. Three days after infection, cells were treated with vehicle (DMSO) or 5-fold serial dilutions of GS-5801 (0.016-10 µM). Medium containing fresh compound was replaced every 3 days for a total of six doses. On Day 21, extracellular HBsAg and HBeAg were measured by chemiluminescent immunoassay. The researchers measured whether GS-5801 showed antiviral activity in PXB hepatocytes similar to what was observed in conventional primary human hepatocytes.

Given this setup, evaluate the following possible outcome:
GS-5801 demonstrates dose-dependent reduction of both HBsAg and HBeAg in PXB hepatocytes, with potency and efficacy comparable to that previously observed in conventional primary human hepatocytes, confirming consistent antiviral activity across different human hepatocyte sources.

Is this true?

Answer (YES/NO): YES